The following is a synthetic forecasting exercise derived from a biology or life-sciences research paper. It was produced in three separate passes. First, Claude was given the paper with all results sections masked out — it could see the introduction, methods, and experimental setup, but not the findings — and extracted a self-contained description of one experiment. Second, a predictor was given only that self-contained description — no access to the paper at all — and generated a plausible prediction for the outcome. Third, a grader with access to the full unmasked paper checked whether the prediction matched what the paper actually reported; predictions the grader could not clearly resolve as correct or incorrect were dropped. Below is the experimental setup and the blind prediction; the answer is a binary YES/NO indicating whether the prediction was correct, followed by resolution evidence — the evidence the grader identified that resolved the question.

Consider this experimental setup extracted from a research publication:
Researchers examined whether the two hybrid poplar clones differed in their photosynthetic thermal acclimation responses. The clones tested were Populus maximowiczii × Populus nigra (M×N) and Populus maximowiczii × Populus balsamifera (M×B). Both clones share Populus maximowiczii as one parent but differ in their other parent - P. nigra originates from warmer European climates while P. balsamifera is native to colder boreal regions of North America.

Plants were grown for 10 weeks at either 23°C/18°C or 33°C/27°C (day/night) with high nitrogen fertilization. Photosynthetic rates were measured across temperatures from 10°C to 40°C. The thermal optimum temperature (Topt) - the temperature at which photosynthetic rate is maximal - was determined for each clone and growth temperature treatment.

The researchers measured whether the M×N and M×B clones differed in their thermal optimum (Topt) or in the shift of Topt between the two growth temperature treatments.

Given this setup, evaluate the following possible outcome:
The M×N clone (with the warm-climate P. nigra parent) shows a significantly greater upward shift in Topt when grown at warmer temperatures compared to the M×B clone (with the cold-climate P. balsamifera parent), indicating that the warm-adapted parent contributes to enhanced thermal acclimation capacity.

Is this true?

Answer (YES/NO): NO